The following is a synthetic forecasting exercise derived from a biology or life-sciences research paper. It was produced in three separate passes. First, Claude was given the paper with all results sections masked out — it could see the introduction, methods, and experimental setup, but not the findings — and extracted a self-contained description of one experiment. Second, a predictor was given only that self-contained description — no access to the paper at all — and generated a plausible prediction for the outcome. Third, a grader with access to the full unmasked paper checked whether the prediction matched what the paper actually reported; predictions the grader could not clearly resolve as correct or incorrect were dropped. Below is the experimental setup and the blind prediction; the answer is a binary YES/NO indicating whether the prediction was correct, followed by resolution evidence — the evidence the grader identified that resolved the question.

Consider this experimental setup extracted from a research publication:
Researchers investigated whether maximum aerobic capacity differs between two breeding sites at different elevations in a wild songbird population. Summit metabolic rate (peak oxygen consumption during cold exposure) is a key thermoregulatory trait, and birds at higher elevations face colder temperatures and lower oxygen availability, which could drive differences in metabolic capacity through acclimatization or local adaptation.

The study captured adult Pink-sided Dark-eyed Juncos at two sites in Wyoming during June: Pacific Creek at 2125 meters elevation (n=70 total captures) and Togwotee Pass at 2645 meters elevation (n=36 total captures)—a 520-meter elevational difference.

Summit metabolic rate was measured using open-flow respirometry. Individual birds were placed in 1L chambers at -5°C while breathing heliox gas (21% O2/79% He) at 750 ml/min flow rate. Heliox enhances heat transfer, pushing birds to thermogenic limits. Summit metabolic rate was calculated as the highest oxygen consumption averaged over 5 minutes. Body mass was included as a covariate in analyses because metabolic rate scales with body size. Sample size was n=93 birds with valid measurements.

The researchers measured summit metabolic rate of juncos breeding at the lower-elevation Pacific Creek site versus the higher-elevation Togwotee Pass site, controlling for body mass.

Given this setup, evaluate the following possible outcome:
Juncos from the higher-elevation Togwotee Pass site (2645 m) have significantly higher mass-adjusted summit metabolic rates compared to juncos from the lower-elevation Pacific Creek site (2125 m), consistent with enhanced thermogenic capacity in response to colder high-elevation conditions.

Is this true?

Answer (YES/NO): NO